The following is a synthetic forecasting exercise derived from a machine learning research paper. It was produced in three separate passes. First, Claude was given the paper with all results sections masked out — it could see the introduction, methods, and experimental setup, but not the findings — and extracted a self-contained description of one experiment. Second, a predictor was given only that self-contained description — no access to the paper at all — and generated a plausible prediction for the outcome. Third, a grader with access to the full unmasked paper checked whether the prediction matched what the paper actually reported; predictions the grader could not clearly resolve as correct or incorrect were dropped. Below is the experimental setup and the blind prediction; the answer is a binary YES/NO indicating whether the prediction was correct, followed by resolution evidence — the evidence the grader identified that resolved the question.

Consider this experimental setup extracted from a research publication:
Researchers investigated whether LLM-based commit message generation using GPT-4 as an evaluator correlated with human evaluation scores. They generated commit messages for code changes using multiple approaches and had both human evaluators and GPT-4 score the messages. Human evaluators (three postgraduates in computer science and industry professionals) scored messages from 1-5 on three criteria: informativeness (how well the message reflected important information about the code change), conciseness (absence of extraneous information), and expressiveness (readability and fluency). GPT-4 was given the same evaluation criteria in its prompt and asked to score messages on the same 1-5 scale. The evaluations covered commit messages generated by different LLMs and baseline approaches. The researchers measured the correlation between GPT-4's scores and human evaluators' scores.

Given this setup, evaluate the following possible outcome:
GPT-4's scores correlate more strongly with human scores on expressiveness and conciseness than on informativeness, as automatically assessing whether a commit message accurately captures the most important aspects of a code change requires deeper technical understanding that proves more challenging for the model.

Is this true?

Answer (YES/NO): NO